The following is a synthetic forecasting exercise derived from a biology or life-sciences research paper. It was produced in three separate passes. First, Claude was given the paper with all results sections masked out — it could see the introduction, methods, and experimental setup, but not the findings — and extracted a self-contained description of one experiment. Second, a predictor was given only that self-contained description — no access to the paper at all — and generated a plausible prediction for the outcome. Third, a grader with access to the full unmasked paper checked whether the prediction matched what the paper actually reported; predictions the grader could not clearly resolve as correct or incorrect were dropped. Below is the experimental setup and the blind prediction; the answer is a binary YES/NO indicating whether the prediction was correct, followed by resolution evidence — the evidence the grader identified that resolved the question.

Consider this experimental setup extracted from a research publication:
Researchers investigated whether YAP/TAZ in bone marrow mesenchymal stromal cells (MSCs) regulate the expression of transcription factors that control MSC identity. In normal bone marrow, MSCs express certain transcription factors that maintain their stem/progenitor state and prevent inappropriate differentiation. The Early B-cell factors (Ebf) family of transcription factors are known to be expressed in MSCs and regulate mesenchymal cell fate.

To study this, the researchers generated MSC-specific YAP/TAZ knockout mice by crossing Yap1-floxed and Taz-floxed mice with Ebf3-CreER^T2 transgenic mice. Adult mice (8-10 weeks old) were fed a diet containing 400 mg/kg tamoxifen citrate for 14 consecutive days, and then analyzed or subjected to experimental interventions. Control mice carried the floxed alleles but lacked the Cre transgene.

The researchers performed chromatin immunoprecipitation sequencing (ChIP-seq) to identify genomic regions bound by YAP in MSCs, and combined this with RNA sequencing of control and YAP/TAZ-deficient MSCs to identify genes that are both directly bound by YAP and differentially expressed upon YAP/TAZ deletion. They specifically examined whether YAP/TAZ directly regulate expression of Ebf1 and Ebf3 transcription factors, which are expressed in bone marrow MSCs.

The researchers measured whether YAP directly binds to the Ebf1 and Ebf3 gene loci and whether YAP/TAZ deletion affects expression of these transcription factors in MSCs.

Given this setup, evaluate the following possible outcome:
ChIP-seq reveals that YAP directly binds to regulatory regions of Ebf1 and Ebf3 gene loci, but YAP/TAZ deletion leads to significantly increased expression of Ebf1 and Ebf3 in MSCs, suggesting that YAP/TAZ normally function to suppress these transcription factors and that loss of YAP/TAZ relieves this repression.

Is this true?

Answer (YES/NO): NO